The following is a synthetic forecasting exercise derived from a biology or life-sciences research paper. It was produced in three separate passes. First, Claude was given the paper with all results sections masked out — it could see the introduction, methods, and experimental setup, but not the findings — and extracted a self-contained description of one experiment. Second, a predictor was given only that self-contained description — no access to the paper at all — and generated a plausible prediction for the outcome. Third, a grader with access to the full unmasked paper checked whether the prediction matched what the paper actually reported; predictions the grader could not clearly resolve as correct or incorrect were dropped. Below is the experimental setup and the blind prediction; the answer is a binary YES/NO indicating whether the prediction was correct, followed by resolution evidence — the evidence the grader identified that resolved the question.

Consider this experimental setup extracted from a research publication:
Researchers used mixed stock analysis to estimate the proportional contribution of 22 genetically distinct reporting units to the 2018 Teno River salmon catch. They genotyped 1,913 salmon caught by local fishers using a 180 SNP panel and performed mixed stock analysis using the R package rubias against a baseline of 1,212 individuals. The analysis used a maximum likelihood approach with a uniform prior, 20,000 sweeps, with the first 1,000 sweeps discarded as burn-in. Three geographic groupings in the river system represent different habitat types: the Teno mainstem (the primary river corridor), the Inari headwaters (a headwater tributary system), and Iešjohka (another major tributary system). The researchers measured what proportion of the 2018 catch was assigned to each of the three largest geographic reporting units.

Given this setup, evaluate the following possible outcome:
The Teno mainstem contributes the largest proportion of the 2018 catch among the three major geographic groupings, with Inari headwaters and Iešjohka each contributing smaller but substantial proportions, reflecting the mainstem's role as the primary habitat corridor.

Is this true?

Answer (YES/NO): YES